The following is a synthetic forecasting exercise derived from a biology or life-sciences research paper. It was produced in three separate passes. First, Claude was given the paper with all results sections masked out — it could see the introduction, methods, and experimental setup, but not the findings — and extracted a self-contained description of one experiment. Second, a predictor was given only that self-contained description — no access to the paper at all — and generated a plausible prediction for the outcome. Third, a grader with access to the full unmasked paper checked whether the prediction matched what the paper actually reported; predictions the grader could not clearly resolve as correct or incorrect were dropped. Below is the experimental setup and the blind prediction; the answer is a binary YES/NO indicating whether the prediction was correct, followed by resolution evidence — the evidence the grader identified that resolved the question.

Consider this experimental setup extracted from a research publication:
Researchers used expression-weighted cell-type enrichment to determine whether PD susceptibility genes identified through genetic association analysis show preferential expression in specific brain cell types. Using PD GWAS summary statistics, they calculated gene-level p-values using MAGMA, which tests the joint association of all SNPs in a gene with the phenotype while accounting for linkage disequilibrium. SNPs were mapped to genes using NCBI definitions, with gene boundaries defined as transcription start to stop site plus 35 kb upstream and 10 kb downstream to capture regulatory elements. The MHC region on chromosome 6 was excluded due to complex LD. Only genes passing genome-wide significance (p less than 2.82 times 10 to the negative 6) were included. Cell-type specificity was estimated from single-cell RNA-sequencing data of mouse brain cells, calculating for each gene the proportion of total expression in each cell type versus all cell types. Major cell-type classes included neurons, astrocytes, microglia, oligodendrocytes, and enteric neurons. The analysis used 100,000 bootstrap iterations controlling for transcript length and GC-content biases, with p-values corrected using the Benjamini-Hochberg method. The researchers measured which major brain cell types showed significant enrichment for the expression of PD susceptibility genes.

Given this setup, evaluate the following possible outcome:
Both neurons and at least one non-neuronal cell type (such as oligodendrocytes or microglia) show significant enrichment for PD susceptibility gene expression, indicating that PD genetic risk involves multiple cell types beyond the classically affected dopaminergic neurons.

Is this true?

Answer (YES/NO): NO